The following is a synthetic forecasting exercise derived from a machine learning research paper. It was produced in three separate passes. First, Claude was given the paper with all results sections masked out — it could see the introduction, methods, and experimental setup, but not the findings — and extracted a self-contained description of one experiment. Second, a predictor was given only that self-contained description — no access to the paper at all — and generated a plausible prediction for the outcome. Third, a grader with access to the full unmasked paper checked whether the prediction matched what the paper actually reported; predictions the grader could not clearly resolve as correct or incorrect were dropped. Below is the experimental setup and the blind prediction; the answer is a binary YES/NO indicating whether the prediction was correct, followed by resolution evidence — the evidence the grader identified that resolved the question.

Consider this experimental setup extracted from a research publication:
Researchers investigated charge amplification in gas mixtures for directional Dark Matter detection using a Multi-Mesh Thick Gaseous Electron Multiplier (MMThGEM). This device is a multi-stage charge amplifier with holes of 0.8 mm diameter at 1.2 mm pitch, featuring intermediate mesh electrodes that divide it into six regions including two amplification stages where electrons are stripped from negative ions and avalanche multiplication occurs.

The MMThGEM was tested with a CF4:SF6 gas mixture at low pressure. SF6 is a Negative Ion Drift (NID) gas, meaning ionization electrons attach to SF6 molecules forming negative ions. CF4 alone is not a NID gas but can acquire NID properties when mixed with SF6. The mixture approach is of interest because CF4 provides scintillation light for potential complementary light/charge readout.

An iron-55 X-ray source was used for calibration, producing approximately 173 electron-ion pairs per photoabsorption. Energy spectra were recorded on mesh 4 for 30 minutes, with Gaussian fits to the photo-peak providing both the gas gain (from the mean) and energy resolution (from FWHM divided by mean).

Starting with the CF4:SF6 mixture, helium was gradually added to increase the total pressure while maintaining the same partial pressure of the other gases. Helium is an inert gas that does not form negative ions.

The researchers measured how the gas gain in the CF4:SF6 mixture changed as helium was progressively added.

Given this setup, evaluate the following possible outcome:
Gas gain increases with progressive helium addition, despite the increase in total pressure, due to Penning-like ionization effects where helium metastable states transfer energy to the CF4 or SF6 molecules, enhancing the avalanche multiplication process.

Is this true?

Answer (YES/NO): NO